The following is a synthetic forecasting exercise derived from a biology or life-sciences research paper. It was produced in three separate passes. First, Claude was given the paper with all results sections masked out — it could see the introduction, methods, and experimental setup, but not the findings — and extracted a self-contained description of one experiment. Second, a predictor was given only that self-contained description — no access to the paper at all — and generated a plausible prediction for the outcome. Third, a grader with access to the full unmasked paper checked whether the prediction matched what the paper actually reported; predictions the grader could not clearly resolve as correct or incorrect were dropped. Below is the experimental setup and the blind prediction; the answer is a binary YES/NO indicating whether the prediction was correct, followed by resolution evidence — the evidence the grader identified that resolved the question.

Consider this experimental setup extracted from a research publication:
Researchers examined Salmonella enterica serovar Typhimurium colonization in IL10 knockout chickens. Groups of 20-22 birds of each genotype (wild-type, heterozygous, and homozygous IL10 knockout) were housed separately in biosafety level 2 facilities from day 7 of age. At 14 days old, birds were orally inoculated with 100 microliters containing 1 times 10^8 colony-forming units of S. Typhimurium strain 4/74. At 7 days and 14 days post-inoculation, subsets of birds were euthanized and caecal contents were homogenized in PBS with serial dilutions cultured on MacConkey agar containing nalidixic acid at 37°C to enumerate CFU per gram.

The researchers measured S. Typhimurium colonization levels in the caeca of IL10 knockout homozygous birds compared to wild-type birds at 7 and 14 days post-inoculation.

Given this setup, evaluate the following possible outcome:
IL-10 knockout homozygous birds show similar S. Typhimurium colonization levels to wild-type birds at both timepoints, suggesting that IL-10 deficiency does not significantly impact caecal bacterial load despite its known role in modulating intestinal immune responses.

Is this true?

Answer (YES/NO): NO